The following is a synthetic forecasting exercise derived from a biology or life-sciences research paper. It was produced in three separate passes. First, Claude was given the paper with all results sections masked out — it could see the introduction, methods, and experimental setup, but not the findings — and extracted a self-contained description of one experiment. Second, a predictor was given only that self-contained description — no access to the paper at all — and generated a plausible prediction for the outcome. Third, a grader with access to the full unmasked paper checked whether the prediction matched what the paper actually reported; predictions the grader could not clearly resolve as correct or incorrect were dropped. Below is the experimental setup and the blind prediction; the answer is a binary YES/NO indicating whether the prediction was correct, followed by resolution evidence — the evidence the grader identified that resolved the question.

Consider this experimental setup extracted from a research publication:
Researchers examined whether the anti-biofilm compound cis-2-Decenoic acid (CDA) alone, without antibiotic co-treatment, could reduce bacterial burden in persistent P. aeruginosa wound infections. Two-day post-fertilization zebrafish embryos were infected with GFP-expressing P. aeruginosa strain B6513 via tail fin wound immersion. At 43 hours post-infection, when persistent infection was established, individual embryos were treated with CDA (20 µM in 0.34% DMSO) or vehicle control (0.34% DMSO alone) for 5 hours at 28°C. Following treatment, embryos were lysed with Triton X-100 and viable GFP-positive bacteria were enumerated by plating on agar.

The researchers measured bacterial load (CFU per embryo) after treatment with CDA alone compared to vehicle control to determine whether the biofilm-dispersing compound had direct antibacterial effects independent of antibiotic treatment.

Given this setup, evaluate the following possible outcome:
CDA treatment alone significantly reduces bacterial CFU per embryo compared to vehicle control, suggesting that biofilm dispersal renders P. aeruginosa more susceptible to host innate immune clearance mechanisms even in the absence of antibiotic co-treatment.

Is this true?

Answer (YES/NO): NO